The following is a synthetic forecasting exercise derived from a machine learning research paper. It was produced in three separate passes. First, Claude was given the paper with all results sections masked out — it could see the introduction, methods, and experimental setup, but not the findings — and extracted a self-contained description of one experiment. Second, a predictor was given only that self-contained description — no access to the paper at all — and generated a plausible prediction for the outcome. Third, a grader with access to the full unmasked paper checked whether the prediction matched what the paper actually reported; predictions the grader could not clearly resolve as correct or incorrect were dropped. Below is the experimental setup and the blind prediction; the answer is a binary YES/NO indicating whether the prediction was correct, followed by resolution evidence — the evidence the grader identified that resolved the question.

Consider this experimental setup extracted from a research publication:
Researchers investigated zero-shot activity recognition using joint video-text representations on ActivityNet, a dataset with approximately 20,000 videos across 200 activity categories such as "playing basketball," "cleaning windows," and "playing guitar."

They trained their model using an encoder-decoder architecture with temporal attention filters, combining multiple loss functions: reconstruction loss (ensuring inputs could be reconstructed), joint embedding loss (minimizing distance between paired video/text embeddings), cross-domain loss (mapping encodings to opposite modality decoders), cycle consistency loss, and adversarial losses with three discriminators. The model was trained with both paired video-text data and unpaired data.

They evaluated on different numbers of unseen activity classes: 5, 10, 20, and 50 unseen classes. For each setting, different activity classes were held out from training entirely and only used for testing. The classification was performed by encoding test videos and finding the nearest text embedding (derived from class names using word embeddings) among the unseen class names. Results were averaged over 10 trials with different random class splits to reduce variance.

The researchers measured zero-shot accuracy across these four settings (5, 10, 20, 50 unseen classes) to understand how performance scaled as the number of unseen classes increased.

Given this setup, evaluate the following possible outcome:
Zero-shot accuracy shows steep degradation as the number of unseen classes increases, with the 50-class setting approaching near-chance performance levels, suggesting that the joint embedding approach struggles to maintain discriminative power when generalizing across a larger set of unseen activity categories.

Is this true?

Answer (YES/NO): NO